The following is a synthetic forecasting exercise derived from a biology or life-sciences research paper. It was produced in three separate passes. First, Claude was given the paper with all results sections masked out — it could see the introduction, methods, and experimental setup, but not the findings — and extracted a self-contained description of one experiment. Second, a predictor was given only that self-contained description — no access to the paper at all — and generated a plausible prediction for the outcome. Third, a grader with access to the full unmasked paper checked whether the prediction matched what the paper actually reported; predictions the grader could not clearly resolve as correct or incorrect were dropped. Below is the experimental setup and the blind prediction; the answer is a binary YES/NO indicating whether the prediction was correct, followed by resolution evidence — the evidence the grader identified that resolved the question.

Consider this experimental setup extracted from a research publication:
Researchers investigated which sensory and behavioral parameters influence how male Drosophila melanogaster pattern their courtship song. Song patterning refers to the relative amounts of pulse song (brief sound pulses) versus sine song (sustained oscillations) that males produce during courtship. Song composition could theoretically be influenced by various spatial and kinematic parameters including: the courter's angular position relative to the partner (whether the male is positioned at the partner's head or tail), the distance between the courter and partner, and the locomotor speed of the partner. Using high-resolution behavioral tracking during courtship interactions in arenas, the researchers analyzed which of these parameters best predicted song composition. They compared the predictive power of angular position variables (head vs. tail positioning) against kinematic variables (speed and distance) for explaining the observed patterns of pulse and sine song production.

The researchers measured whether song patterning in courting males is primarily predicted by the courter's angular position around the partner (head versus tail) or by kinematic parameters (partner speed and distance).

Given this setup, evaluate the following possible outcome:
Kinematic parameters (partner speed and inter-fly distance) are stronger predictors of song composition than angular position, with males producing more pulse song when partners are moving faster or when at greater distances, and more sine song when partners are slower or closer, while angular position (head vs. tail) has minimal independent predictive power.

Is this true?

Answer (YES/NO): YES